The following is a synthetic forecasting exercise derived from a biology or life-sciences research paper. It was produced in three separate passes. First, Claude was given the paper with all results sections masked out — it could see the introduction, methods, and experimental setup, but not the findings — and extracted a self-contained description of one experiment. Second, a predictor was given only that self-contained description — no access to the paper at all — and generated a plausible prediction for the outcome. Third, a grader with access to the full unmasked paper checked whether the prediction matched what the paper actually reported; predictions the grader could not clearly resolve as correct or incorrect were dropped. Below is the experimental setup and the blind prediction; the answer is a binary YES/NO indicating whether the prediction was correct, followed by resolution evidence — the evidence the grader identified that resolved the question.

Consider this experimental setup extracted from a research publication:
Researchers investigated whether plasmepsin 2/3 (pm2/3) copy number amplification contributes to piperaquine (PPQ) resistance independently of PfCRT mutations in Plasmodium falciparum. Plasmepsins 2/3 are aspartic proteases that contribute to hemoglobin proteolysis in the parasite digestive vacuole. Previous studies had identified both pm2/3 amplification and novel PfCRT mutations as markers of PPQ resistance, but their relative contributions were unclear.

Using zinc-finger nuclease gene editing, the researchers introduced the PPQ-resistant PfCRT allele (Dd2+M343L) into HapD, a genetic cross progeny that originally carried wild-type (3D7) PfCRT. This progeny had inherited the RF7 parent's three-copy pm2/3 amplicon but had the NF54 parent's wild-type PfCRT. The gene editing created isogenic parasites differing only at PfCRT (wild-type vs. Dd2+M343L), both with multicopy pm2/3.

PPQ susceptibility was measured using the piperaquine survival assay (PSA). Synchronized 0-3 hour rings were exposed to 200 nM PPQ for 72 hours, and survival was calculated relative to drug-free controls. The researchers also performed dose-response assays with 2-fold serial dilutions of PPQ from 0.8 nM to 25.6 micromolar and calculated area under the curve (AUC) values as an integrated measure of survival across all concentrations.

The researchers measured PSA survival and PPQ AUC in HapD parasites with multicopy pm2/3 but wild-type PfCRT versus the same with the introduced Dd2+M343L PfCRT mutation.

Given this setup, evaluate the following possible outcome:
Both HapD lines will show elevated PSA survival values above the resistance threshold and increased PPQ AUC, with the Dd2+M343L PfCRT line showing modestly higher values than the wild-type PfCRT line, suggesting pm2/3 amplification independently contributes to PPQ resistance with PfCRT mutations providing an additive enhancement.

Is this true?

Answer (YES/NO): NO